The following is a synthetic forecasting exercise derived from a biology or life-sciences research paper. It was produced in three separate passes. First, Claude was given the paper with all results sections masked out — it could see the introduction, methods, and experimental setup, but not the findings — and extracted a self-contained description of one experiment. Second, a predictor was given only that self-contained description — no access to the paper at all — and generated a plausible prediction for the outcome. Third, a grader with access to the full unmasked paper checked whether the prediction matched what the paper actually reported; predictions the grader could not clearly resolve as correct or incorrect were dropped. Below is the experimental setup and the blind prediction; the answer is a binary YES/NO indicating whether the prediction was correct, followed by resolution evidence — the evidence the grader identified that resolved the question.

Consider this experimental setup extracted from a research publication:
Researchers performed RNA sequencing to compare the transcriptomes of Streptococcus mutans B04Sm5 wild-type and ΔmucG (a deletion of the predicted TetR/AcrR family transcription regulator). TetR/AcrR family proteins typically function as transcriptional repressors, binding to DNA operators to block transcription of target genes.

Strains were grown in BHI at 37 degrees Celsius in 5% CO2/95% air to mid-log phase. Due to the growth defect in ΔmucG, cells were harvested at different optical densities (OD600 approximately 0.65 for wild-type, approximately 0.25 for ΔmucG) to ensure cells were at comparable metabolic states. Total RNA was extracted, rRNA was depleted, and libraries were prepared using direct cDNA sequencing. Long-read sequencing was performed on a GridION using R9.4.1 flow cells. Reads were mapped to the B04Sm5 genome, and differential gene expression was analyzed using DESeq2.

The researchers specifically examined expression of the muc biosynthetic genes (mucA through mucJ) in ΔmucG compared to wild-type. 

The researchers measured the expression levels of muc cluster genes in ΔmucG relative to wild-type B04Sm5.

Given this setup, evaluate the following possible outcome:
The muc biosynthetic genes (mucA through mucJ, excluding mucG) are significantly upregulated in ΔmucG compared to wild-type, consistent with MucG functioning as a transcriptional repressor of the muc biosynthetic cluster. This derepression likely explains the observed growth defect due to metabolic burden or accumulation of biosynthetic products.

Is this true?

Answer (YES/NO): NO